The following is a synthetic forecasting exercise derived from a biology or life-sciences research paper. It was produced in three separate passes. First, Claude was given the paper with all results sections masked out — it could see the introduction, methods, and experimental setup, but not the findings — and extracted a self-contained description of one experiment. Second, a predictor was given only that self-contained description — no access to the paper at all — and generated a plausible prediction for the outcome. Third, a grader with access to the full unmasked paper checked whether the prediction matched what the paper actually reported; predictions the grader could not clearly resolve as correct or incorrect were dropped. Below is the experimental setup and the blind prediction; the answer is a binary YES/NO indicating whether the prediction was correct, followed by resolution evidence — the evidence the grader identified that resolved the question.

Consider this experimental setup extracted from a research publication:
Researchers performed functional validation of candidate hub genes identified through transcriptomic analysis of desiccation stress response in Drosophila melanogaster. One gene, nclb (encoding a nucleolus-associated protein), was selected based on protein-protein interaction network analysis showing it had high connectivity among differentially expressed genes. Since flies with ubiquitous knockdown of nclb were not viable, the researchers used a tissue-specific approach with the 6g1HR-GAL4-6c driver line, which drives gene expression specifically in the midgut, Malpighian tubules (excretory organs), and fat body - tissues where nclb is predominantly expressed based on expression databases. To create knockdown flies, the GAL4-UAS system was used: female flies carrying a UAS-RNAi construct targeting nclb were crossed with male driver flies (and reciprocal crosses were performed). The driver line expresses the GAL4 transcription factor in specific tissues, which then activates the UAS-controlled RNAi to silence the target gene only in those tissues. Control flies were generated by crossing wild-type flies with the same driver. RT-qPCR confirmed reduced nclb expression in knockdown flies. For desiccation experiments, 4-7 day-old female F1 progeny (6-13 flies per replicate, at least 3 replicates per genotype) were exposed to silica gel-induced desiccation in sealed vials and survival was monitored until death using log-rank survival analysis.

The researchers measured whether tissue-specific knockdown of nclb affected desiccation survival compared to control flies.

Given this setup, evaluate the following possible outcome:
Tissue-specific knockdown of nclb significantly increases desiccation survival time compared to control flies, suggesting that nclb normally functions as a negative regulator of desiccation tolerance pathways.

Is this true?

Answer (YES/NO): YES